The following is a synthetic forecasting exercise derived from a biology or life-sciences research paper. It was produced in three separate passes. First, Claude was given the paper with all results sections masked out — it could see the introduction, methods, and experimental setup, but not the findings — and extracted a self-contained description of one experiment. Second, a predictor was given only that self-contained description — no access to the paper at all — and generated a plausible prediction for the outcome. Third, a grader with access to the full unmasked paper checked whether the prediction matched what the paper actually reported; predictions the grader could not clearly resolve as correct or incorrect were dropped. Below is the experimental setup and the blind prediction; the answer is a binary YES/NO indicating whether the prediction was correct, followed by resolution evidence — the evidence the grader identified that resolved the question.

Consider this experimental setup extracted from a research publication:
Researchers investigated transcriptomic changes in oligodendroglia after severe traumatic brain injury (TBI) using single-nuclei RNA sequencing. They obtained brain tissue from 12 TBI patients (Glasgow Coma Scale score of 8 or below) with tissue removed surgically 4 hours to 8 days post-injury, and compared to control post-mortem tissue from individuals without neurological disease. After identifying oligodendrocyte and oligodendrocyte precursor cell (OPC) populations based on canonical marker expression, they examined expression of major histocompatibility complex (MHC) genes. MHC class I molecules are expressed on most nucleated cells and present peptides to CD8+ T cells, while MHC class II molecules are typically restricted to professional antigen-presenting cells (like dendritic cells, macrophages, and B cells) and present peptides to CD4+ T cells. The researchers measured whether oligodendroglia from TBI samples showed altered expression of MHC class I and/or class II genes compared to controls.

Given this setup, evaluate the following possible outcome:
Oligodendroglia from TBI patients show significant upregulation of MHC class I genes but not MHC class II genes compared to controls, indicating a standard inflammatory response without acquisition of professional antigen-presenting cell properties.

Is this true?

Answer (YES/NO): NO